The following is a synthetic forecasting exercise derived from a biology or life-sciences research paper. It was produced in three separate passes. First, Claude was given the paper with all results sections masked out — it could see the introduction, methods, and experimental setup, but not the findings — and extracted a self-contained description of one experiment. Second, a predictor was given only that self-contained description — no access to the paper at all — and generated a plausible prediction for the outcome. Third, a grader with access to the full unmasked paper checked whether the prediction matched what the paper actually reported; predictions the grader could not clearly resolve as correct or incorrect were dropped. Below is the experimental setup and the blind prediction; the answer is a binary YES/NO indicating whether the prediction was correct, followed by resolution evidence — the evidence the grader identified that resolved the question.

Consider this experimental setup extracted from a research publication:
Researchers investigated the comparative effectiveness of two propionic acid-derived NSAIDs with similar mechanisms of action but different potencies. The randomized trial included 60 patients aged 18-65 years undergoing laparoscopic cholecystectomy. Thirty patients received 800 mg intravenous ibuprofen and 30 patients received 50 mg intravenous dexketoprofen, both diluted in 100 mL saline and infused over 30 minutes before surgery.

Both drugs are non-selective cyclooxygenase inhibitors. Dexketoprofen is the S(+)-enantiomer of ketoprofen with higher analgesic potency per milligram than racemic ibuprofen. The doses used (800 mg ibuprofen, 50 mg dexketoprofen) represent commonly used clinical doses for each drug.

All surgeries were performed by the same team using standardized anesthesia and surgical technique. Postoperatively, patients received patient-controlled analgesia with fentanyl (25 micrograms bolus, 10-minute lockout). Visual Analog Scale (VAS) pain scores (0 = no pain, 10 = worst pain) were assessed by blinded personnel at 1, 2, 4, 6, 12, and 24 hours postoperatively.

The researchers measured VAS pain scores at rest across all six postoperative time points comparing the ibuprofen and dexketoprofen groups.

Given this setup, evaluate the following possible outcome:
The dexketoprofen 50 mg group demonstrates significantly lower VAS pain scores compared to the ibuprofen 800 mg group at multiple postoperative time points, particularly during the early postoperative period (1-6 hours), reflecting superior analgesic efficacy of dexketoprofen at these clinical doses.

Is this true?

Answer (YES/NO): NO